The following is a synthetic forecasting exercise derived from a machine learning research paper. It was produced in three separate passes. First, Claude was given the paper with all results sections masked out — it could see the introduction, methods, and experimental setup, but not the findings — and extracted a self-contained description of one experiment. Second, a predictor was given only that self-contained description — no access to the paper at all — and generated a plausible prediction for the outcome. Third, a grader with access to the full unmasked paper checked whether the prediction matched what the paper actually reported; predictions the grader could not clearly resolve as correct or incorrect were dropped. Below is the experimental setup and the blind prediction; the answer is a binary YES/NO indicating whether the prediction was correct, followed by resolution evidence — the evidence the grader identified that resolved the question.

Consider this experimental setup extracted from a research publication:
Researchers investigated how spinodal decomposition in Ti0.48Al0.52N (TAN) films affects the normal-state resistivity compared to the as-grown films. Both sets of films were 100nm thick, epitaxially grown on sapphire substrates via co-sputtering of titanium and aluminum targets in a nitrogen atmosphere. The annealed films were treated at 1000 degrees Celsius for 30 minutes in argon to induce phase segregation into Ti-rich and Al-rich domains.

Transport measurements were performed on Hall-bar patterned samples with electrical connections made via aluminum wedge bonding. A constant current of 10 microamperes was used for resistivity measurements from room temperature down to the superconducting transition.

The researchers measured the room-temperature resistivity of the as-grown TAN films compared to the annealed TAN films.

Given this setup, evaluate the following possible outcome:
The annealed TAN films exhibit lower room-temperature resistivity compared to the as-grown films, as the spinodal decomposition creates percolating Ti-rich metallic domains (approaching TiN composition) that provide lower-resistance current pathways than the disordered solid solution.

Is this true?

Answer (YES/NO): YES